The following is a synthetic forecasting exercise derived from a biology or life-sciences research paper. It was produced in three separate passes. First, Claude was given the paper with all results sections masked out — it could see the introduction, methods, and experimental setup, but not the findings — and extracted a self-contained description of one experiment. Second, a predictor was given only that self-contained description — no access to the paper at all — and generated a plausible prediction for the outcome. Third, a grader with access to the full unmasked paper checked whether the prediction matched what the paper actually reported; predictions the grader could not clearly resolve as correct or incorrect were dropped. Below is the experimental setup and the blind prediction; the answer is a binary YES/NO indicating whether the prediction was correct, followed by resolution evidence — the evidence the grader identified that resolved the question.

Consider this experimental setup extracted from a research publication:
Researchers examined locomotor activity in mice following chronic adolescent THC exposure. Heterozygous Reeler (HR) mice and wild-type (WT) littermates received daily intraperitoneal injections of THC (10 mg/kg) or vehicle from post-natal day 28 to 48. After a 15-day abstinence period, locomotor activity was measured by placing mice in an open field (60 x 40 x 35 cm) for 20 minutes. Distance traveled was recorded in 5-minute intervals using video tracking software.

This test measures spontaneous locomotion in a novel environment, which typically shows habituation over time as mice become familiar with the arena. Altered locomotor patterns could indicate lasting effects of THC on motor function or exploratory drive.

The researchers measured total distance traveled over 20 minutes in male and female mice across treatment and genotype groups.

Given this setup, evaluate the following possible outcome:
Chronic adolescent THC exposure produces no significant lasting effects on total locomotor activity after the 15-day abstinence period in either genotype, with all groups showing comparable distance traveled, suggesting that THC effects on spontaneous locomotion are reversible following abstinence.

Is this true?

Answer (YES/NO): YES